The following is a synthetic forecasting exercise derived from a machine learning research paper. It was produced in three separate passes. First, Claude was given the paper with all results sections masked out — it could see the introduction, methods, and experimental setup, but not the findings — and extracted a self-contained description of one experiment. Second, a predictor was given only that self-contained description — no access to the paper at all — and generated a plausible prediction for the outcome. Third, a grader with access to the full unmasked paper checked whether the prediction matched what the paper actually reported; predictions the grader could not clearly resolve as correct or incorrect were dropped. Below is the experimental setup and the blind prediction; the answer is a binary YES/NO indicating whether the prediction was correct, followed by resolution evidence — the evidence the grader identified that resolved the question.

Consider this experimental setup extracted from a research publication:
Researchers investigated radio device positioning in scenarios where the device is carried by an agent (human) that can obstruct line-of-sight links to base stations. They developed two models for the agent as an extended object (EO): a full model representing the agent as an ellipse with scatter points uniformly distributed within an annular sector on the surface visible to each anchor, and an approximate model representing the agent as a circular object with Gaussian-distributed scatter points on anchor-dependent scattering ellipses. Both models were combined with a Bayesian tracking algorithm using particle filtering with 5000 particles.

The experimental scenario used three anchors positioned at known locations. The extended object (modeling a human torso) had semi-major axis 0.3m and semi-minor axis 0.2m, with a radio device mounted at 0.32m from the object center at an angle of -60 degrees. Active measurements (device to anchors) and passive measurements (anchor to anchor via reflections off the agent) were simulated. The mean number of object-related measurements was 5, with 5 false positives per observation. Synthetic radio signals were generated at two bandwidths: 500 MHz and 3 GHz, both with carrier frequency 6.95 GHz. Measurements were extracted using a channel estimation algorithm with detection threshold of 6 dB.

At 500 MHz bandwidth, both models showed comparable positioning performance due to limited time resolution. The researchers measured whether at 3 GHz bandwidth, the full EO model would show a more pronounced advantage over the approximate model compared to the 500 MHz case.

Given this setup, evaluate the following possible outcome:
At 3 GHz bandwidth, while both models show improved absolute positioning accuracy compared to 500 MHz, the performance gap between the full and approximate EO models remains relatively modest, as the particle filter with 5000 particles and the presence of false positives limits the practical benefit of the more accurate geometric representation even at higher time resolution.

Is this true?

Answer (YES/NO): NO